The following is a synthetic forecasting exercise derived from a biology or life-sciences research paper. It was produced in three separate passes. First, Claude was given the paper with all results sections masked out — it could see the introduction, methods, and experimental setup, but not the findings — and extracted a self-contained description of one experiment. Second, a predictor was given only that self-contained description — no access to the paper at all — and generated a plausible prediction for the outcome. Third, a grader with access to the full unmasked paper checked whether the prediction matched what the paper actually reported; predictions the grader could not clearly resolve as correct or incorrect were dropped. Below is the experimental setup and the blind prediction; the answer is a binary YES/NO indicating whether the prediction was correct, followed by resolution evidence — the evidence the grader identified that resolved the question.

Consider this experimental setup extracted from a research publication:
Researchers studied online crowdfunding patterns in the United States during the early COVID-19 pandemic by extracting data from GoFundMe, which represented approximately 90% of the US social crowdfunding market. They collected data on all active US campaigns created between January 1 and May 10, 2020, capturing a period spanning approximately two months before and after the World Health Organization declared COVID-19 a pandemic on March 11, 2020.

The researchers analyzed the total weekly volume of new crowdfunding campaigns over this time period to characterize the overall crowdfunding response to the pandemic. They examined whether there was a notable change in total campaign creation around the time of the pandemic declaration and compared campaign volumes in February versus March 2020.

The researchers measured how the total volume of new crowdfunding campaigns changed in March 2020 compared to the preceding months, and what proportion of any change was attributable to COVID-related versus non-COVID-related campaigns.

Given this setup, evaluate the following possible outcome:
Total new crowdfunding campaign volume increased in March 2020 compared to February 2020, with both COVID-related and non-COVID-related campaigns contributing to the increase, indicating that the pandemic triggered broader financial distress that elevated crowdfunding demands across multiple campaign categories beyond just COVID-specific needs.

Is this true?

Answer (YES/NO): NO